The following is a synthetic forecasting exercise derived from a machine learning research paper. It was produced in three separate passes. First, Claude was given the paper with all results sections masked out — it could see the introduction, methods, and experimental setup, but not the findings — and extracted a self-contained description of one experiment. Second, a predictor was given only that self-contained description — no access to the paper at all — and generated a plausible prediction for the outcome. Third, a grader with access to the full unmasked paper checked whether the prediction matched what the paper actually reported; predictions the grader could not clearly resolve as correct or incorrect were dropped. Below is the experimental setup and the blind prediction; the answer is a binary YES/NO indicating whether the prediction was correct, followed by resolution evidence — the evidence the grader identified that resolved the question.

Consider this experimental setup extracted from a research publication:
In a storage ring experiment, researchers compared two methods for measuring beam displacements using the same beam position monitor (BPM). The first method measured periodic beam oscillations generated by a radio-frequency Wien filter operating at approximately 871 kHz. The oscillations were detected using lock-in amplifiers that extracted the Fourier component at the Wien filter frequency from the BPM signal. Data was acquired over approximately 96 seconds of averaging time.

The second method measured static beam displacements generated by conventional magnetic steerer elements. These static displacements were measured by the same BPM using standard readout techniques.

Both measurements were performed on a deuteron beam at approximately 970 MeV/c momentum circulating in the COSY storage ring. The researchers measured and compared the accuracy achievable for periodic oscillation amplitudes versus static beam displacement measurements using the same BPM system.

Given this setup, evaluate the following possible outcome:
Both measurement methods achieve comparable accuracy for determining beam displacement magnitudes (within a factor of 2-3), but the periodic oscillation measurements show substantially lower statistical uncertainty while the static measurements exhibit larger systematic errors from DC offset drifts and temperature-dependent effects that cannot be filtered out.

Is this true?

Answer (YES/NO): NO